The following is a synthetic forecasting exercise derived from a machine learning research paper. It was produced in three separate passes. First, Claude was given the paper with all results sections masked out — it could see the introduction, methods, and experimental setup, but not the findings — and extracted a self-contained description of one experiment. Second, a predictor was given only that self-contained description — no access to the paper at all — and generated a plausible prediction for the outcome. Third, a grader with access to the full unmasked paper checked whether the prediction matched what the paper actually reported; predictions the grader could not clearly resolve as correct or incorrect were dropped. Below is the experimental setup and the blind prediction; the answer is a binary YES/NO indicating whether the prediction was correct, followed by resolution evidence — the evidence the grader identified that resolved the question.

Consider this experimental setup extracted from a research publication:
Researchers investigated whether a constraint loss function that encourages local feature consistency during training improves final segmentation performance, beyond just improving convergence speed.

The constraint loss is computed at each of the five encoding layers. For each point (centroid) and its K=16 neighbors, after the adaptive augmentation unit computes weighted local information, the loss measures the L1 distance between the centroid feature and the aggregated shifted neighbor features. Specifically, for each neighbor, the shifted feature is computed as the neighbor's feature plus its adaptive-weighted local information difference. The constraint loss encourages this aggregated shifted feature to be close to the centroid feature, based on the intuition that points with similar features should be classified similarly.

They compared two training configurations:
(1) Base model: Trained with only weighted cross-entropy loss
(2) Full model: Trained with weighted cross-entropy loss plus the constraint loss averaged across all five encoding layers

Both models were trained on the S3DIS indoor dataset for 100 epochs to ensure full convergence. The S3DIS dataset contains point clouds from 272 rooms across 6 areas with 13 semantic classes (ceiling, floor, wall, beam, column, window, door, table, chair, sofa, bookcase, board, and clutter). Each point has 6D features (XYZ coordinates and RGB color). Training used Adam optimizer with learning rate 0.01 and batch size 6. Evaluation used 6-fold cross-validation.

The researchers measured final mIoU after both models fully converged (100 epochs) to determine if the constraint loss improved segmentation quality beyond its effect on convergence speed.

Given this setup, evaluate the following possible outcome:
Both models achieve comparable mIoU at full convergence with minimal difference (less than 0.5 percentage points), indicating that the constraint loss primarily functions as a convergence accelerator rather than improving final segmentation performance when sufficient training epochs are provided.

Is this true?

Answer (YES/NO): NO